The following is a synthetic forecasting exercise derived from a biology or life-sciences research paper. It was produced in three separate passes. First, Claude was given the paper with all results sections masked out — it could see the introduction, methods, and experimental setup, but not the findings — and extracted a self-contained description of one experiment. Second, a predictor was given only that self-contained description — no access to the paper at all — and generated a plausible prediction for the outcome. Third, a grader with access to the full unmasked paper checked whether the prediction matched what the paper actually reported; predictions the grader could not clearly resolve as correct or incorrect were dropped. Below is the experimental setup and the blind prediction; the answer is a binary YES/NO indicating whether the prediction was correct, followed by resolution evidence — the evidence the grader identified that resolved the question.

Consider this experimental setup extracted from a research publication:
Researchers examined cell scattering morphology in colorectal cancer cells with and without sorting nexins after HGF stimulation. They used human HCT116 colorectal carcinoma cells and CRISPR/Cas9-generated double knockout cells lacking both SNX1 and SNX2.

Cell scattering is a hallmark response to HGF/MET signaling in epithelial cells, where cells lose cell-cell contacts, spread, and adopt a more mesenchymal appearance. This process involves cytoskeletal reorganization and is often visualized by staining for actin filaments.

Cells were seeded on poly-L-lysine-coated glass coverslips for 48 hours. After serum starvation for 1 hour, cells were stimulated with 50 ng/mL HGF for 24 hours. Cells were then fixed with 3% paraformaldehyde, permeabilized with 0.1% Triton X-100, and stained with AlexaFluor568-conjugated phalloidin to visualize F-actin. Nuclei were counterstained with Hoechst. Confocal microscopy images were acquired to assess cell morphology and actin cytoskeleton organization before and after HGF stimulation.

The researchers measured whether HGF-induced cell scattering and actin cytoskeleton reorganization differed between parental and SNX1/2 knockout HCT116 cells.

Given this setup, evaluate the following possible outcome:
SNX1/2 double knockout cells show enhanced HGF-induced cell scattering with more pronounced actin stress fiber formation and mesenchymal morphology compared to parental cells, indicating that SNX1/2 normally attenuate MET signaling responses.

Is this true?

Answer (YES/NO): NO